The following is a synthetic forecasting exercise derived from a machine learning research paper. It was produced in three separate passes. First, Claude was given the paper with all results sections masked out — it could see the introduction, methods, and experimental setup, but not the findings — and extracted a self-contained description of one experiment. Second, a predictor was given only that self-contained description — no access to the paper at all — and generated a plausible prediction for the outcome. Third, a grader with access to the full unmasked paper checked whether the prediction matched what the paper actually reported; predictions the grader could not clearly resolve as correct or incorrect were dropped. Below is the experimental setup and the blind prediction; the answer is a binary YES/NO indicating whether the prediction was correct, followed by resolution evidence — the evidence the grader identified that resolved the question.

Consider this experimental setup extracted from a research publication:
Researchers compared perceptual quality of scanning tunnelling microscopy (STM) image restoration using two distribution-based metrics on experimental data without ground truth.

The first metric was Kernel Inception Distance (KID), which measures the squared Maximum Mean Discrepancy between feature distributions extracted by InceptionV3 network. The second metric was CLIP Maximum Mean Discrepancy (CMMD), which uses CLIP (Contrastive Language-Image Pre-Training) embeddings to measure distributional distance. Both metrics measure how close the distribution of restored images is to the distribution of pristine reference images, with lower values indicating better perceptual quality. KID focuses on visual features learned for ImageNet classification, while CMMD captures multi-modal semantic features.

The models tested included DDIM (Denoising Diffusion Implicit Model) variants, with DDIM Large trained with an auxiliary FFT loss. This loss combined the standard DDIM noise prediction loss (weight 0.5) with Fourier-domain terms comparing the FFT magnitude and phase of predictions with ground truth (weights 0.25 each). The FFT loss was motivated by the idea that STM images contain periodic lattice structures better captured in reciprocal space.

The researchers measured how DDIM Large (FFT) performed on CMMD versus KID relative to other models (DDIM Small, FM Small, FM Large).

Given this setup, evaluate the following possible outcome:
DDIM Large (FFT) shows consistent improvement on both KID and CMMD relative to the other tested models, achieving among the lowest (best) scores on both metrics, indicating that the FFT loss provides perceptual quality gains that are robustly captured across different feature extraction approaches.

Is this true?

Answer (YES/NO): NO